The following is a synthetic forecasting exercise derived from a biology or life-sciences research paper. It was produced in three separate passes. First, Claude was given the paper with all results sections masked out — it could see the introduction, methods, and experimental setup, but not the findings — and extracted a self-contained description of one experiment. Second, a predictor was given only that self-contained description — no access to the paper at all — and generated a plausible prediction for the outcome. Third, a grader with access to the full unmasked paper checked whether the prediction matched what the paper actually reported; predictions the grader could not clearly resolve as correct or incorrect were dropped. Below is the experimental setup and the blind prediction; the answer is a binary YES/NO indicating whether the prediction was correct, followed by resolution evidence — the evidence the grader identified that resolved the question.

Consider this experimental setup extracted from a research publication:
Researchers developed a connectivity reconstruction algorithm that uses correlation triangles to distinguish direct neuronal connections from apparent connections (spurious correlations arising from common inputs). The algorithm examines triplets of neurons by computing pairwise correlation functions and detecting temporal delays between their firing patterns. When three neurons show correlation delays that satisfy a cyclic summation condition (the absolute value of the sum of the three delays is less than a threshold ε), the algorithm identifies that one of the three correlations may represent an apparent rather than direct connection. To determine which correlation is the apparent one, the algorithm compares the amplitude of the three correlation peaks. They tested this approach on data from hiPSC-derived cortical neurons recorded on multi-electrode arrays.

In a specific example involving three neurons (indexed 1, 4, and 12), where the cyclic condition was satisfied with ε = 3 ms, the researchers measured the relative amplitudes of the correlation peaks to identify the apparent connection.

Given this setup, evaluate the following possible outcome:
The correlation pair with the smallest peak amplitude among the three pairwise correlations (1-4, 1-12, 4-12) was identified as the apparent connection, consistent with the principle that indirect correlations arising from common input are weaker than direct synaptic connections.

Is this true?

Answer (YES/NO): YES